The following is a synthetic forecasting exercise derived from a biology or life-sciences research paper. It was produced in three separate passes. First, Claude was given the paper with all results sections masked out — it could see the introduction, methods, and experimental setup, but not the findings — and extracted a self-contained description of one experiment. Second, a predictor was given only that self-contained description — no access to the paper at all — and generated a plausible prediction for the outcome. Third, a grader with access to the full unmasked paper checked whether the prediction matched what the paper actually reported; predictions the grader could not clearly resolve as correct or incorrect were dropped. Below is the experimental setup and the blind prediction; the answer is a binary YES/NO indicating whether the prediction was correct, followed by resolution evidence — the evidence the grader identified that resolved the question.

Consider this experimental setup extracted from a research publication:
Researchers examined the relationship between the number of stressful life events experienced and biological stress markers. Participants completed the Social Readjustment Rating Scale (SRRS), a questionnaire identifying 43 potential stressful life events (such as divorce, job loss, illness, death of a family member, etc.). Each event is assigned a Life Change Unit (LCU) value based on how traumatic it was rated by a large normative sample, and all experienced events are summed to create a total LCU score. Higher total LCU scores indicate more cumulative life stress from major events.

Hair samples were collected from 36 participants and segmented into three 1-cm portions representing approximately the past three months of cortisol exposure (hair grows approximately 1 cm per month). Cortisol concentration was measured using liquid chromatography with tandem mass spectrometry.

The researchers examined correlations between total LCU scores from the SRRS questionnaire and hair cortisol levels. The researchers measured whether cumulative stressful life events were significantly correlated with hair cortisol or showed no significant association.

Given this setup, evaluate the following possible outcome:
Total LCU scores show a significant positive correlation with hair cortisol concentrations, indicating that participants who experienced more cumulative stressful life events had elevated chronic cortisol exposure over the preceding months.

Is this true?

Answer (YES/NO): NO